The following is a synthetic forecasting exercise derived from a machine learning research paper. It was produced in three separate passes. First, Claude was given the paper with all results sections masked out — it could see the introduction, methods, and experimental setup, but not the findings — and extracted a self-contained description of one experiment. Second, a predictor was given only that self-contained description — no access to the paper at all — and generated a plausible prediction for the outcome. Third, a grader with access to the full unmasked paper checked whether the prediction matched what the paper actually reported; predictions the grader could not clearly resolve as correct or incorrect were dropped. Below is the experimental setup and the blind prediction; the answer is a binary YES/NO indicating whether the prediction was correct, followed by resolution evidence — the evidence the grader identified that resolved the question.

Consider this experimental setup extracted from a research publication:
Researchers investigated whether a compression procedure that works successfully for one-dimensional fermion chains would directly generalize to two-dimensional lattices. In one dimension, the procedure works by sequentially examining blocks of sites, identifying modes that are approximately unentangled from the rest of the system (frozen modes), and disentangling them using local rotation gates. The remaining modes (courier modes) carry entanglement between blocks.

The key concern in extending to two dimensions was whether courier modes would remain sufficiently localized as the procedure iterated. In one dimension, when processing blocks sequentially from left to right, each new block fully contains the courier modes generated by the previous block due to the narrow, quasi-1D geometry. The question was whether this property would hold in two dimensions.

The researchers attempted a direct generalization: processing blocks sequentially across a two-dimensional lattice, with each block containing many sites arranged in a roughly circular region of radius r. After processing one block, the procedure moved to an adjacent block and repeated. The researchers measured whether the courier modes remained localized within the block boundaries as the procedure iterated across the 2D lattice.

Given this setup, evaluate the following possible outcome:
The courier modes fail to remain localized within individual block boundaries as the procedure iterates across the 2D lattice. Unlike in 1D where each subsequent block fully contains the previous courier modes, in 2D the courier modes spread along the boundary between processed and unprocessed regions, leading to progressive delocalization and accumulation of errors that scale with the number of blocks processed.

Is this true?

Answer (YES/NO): YES